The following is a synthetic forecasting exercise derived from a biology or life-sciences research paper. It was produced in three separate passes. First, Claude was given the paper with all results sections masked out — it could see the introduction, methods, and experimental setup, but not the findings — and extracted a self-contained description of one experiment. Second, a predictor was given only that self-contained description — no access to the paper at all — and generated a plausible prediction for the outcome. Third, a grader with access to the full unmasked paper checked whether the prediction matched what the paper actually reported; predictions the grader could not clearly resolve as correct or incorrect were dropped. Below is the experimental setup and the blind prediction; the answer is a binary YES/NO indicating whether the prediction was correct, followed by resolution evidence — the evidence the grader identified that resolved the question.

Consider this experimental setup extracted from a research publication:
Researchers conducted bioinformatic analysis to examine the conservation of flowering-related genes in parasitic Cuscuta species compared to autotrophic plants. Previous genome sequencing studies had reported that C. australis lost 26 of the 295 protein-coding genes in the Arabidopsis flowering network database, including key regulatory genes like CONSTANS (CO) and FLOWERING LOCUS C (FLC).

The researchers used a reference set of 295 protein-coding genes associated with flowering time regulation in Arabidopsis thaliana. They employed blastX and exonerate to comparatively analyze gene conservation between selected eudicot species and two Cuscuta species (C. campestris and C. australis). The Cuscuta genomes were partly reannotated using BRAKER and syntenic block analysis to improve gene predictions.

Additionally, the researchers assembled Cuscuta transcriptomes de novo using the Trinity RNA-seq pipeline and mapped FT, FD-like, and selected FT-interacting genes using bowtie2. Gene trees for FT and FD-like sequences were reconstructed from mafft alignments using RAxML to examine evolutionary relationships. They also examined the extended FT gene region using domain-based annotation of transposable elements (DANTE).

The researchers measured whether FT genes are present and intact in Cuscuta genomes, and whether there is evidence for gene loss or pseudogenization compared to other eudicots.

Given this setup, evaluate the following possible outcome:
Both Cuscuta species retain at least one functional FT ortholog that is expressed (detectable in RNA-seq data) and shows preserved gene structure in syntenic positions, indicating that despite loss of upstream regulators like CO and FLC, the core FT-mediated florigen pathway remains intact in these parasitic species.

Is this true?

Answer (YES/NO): YES